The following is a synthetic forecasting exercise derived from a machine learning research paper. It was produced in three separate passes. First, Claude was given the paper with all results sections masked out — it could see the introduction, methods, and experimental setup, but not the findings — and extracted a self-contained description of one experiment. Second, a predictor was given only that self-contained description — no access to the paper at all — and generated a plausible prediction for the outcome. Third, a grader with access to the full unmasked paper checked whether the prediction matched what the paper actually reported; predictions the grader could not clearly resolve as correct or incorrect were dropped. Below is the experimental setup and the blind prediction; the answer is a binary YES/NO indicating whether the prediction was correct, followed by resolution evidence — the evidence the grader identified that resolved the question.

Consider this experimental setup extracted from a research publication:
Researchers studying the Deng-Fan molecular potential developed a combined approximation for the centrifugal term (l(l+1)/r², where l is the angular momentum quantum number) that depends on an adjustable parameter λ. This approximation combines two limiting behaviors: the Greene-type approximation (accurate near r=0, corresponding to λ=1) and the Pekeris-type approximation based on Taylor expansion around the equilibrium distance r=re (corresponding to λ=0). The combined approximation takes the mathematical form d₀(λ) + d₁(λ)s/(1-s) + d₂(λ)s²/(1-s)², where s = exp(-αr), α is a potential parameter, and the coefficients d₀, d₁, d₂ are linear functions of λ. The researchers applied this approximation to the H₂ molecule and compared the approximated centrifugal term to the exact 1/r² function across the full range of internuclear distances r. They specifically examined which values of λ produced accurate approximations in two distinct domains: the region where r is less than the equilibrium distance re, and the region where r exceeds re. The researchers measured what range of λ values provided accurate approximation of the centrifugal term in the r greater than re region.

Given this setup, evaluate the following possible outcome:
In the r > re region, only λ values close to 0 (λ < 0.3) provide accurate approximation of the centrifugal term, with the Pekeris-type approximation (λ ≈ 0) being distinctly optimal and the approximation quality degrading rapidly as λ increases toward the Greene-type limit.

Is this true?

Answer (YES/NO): NO